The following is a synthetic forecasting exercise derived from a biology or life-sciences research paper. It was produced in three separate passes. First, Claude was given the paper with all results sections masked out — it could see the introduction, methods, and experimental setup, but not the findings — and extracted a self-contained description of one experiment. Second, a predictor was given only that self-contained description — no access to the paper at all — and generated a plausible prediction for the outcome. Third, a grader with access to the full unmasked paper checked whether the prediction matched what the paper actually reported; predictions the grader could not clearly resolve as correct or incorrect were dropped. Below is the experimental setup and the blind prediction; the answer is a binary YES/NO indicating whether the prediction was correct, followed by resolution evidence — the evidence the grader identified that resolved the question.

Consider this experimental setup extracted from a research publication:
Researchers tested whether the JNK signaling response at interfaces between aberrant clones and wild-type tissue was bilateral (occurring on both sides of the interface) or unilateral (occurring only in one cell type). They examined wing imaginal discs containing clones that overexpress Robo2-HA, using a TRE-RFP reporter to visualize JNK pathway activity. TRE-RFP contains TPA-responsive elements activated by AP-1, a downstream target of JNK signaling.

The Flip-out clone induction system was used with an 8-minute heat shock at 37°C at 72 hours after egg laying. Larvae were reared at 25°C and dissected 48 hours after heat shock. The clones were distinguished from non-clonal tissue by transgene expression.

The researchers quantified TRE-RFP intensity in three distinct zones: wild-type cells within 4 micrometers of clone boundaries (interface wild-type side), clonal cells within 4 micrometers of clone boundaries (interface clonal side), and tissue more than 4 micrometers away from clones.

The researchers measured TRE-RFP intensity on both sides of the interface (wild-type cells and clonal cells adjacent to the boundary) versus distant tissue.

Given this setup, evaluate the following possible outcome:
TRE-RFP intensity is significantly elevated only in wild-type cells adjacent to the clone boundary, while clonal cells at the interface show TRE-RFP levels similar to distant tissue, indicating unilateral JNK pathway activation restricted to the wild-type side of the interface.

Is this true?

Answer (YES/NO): NO